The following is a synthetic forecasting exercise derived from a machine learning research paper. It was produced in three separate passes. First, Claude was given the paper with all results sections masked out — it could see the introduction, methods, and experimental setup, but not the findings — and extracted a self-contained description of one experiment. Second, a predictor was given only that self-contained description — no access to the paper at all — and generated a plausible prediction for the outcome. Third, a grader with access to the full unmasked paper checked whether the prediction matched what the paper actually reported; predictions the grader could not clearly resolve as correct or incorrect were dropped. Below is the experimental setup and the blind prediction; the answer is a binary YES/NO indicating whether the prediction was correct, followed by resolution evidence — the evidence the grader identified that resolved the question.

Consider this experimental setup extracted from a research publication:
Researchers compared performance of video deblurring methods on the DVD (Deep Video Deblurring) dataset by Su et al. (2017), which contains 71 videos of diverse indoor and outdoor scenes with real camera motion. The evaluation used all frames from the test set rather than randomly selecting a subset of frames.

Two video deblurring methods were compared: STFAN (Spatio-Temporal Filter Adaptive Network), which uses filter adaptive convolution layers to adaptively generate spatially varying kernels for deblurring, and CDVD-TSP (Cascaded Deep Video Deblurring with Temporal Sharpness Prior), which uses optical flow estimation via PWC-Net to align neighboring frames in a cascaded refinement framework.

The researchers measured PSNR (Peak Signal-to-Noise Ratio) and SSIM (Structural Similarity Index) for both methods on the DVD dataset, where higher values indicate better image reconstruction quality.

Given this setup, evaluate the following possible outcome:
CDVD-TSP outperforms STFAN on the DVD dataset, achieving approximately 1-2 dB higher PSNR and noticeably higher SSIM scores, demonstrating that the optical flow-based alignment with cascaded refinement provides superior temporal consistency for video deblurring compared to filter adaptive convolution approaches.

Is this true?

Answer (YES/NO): NO